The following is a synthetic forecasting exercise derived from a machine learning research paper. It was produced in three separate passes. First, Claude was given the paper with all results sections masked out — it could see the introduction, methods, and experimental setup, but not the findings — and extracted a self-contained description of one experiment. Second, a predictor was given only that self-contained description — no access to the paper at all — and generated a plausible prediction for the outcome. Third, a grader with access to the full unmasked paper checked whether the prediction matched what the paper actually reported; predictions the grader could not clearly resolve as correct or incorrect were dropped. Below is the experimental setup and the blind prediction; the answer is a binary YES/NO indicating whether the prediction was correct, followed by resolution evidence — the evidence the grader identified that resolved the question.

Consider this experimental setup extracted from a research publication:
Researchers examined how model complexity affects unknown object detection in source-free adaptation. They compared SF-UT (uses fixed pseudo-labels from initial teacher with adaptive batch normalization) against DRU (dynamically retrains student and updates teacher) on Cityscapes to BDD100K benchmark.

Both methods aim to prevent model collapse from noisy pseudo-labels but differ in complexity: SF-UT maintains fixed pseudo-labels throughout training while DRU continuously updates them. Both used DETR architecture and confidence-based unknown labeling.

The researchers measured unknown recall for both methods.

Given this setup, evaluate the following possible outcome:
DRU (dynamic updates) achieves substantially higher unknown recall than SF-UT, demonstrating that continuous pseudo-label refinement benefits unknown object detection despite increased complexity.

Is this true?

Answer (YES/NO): YES